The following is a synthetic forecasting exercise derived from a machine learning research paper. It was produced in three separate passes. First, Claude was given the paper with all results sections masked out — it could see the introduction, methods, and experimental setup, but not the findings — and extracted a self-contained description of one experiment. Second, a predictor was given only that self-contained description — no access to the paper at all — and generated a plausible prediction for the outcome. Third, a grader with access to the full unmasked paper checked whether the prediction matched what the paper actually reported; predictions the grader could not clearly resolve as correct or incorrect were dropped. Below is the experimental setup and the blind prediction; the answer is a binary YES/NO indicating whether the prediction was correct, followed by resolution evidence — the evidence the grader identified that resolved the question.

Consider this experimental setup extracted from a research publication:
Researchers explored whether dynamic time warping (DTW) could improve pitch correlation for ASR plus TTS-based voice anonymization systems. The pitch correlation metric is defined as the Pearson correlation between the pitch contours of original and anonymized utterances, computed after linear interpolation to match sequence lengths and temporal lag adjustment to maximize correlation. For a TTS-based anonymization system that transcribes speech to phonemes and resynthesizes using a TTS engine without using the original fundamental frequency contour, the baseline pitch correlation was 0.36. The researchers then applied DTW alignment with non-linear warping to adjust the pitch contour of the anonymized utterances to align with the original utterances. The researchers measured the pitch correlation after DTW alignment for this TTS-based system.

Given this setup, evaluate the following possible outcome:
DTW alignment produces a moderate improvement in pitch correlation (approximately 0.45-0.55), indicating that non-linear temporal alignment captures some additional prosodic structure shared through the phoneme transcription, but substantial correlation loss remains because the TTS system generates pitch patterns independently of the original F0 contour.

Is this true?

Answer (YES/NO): NO